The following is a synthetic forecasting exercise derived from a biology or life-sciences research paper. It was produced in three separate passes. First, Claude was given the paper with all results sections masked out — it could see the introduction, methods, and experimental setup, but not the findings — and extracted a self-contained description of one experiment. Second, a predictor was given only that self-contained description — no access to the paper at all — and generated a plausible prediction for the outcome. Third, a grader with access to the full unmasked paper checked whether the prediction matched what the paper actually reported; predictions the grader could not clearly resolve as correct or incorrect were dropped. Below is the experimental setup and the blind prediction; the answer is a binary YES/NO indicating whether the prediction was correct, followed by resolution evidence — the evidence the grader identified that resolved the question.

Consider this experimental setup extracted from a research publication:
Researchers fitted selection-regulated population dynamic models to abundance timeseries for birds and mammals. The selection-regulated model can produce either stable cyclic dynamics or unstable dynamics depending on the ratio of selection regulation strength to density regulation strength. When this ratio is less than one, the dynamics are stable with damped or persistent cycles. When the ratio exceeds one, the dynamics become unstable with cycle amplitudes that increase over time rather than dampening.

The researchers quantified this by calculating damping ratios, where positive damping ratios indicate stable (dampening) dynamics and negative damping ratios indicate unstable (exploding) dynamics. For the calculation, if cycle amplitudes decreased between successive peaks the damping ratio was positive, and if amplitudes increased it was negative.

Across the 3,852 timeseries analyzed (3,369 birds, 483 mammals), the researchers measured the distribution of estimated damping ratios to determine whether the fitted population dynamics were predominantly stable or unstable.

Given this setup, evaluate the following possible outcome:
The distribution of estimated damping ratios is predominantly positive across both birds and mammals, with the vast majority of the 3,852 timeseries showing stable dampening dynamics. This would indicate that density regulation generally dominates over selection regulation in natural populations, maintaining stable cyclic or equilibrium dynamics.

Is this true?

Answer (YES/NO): NO